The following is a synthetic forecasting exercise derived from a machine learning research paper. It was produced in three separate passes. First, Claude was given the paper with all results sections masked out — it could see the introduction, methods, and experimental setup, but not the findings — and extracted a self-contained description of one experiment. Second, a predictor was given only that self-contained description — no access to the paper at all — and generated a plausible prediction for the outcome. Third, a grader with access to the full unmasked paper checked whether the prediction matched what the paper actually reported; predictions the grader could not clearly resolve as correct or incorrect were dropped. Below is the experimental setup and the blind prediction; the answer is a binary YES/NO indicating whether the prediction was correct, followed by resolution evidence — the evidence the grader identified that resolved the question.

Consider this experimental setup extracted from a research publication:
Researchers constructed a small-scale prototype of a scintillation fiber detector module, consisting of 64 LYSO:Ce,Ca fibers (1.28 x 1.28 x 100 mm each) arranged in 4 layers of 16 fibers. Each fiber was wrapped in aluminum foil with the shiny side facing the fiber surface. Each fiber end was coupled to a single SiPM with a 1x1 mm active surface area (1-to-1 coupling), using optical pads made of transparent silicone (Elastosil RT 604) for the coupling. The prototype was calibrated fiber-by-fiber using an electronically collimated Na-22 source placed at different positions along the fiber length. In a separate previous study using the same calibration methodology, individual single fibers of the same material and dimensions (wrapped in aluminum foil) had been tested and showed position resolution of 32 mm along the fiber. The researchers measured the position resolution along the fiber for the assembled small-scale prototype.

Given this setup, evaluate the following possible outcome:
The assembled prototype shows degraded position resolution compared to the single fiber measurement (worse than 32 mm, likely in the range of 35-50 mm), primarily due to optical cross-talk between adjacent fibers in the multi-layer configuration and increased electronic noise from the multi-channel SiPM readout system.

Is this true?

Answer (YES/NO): NO